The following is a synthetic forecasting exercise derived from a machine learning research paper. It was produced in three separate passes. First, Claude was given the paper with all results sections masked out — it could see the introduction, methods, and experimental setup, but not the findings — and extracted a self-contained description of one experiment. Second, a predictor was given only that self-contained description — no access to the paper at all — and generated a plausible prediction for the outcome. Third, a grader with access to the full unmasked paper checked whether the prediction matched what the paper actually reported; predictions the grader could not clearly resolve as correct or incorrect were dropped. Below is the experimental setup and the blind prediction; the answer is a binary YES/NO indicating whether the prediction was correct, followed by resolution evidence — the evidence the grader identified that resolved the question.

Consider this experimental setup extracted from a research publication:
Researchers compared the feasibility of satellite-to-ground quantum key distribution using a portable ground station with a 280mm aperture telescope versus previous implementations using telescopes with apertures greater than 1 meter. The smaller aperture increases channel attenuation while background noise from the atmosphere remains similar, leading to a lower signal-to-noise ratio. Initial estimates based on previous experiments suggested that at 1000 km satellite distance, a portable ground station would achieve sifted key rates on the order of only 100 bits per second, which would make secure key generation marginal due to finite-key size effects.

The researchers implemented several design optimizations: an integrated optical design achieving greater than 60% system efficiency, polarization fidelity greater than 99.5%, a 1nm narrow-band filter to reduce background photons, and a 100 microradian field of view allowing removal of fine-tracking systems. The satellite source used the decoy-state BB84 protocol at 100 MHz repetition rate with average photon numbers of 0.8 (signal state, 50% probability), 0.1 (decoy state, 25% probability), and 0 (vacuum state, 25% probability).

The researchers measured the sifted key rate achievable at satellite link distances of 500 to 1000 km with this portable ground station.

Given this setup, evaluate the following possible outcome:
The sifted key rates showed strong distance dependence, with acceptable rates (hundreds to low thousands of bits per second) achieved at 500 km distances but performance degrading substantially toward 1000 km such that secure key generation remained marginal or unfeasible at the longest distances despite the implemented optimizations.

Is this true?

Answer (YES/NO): NO